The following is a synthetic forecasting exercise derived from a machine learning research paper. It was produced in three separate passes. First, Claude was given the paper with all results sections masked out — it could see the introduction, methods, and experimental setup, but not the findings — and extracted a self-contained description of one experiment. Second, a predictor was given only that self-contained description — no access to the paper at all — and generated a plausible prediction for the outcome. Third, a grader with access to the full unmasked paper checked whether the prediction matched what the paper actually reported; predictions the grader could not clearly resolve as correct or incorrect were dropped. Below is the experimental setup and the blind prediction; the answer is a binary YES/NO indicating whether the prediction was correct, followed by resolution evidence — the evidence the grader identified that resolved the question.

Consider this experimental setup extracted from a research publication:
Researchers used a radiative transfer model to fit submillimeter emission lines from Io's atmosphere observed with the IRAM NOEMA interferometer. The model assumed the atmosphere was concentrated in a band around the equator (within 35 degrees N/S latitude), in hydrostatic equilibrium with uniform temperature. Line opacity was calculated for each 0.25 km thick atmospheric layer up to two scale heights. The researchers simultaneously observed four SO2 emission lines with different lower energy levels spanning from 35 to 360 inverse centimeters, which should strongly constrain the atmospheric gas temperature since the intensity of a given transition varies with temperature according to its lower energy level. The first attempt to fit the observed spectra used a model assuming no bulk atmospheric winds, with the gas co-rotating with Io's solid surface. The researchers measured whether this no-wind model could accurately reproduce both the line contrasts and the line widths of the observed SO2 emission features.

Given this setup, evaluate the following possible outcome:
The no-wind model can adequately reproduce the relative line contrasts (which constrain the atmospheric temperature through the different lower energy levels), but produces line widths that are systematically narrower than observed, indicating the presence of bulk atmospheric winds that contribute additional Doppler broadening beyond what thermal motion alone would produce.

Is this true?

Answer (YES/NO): YES